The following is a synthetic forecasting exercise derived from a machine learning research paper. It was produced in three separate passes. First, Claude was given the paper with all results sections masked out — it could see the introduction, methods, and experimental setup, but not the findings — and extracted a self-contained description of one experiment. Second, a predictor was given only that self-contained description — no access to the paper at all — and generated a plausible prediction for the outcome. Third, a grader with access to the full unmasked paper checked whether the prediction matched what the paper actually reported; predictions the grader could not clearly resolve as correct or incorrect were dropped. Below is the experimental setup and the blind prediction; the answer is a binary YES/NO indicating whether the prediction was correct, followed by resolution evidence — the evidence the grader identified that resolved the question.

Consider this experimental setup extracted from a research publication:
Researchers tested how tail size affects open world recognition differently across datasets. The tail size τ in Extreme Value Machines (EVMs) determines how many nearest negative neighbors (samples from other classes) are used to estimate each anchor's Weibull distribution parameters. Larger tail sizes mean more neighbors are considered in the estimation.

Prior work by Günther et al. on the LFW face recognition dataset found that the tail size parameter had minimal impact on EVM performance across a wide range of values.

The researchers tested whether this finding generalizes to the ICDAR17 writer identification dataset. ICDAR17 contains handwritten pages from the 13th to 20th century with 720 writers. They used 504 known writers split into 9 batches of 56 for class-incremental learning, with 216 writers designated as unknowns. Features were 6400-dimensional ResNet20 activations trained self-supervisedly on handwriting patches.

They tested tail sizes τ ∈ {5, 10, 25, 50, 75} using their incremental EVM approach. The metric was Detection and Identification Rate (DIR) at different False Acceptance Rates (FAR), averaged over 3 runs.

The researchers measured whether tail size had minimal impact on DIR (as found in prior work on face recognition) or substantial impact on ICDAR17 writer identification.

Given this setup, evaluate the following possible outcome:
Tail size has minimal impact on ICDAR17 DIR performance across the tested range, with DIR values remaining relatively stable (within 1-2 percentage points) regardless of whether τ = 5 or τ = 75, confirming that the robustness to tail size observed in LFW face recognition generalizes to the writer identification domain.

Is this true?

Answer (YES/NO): NO